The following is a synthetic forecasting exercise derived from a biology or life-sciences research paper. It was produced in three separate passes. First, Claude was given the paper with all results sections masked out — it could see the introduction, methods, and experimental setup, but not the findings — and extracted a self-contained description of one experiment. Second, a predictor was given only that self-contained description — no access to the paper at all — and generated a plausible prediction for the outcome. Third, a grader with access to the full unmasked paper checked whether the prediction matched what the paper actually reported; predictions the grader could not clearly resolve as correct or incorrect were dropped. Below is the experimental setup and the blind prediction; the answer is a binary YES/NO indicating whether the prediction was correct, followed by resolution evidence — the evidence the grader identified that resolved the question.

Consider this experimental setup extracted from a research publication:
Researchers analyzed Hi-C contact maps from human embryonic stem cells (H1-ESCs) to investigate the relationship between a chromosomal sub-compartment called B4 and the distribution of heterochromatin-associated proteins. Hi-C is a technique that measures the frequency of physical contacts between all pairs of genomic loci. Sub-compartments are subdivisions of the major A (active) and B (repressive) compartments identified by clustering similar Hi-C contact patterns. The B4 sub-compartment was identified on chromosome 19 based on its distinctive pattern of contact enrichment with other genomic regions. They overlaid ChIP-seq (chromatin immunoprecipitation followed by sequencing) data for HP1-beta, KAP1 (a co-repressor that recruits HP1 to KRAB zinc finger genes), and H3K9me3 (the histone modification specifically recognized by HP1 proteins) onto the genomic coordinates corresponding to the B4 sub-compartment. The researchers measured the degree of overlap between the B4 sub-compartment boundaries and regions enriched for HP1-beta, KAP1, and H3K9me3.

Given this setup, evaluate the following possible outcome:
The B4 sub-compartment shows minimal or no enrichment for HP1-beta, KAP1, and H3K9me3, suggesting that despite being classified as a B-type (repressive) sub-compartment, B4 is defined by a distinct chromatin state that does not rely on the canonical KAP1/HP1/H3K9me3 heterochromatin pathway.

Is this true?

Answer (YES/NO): NO